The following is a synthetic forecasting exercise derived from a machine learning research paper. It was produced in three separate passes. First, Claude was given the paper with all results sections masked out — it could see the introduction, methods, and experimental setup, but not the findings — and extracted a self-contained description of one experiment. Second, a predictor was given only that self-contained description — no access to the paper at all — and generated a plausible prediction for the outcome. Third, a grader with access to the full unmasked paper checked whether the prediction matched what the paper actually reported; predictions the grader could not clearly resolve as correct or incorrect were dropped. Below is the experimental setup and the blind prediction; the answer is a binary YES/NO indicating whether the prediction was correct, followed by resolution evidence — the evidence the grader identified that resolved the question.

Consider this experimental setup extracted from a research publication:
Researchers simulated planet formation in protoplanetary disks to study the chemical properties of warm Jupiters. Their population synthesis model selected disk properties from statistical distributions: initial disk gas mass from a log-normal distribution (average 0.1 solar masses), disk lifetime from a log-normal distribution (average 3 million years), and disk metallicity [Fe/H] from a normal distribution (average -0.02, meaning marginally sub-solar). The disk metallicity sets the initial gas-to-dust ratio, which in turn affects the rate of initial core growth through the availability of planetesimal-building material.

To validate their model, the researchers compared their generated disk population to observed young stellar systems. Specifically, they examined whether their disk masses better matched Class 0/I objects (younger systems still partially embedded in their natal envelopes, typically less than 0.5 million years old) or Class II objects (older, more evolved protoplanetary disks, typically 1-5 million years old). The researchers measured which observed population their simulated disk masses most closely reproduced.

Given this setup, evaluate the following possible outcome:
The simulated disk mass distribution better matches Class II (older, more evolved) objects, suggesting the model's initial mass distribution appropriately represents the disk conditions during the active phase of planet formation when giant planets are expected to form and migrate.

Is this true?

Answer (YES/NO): NO